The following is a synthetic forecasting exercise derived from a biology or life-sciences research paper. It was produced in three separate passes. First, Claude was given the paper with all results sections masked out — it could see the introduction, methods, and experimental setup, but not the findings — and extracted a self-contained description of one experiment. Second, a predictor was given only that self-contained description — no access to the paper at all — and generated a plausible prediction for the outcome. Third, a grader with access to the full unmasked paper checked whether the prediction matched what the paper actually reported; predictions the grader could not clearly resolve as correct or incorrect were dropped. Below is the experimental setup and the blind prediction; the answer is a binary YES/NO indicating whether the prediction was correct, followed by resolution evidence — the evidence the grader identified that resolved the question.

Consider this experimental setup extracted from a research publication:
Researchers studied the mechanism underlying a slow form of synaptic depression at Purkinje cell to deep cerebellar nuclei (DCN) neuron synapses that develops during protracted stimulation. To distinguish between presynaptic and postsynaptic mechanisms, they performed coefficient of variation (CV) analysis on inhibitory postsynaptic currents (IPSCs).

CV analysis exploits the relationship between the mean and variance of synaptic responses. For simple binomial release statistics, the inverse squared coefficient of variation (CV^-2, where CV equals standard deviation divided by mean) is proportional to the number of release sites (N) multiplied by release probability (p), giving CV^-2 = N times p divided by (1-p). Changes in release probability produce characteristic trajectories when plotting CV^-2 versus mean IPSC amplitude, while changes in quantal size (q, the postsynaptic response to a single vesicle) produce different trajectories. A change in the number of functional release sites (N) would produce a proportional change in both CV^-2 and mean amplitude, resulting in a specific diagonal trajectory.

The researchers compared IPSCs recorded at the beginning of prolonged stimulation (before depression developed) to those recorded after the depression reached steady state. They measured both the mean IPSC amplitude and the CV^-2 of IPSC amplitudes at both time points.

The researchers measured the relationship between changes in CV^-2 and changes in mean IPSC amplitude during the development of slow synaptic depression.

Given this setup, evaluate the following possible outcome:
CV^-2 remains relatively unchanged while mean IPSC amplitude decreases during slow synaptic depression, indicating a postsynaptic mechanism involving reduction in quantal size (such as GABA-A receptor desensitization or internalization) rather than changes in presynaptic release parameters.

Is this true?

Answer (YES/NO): NO